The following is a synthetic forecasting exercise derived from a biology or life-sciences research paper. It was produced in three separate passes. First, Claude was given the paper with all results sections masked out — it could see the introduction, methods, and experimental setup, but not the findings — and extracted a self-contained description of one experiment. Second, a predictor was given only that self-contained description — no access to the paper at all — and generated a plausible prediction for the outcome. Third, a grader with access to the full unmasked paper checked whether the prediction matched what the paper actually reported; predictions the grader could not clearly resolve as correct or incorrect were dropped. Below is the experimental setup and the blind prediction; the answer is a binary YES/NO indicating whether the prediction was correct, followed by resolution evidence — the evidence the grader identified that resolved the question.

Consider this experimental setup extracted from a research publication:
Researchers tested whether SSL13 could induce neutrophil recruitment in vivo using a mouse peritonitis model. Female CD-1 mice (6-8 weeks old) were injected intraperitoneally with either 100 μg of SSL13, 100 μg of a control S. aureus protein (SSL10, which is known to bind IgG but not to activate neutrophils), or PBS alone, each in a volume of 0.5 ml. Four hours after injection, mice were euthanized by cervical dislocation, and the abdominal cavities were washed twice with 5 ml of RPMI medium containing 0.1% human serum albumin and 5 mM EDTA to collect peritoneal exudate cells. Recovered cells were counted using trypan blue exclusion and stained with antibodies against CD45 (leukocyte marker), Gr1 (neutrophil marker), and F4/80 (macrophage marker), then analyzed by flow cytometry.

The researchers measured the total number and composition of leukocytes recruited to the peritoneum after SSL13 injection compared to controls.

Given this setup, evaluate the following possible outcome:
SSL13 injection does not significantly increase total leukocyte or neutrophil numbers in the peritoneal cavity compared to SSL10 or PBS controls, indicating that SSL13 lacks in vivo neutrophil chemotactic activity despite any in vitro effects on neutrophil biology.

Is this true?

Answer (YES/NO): YES